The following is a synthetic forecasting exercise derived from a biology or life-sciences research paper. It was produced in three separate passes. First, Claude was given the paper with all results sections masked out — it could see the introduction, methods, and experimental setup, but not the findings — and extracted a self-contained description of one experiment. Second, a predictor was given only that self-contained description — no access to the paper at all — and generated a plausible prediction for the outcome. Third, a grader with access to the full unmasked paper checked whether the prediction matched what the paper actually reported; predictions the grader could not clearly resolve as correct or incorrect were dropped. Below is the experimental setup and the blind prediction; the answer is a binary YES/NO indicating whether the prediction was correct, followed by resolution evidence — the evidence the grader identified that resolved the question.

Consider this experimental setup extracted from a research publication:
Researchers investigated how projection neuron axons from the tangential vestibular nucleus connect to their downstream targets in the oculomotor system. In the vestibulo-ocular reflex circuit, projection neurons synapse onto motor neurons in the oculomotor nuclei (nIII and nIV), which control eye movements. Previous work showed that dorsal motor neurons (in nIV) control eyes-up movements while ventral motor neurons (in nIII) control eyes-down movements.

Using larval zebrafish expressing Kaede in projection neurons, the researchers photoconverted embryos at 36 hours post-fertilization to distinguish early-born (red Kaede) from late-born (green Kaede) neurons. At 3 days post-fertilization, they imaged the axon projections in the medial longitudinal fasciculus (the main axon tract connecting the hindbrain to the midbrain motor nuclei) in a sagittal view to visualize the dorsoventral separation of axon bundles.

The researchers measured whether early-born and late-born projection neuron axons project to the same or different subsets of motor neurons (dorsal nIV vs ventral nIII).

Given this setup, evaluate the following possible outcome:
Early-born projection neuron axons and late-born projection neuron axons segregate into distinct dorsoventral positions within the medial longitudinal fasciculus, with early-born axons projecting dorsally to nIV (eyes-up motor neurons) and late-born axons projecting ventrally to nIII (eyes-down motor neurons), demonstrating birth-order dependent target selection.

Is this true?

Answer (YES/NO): NO